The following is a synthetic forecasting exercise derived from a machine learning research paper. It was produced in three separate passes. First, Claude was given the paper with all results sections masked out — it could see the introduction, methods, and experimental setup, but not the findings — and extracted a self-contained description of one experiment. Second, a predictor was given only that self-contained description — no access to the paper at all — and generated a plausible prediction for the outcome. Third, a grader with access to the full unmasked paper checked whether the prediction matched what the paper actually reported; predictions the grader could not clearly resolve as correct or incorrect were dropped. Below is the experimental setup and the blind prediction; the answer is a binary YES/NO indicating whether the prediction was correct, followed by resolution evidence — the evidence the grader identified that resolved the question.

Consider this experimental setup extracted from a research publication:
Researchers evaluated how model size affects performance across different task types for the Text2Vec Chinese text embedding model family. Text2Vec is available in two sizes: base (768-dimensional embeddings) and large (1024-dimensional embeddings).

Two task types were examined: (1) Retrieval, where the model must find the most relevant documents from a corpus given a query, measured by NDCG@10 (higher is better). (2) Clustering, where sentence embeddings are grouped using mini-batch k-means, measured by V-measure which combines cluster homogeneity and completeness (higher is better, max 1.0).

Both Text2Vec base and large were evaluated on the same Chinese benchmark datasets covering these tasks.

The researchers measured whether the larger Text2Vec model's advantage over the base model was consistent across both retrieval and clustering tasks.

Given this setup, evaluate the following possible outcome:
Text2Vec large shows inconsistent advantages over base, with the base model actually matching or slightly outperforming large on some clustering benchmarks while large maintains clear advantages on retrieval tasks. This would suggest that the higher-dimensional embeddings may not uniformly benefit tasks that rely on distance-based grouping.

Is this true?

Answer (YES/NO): NO